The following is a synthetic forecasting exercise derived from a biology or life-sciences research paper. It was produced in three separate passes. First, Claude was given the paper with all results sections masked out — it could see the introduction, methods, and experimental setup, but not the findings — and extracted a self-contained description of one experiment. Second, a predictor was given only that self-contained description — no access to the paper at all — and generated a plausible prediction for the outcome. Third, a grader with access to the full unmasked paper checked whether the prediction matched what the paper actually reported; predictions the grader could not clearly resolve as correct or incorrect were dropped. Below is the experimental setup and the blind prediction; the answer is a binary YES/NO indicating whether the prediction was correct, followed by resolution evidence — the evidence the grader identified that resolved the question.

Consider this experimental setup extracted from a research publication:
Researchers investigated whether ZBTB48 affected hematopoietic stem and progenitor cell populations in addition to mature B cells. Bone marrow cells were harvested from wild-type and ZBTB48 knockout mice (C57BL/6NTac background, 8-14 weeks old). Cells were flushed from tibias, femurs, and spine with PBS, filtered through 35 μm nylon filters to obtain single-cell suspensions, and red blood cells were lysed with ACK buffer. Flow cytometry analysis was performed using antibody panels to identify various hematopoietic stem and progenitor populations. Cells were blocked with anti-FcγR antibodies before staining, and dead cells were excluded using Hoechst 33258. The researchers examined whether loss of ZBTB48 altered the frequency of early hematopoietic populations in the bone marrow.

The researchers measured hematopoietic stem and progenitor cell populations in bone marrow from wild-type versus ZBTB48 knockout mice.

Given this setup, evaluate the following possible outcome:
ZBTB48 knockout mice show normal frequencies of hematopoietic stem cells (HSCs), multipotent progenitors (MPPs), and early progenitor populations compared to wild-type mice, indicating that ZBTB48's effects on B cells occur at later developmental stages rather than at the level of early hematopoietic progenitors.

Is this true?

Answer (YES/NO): YES